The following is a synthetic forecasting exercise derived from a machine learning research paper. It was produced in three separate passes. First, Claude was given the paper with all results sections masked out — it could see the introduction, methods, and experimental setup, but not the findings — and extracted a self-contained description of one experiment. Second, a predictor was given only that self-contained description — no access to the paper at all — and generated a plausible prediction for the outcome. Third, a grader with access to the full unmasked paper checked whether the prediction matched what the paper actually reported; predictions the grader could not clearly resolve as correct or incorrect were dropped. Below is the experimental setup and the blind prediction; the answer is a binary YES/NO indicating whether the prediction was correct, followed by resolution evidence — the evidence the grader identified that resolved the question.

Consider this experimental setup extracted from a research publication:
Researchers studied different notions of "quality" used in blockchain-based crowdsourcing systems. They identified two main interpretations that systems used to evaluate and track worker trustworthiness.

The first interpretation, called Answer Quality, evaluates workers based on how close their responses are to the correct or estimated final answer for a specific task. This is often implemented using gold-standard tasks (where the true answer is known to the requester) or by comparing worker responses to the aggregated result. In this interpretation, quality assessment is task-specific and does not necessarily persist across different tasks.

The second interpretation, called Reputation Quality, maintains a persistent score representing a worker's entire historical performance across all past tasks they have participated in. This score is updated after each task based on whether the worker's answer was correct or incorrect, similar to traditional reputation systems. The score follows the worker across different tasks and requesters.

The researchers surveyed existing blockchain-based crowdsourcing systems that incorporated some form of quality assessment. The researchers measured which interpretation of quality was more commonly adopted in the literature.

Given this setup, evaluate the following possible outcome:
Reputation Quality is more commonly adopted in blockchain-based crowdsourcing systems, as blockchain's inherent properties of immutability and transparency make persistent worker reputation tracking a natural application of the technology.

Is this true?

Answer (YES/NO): NO